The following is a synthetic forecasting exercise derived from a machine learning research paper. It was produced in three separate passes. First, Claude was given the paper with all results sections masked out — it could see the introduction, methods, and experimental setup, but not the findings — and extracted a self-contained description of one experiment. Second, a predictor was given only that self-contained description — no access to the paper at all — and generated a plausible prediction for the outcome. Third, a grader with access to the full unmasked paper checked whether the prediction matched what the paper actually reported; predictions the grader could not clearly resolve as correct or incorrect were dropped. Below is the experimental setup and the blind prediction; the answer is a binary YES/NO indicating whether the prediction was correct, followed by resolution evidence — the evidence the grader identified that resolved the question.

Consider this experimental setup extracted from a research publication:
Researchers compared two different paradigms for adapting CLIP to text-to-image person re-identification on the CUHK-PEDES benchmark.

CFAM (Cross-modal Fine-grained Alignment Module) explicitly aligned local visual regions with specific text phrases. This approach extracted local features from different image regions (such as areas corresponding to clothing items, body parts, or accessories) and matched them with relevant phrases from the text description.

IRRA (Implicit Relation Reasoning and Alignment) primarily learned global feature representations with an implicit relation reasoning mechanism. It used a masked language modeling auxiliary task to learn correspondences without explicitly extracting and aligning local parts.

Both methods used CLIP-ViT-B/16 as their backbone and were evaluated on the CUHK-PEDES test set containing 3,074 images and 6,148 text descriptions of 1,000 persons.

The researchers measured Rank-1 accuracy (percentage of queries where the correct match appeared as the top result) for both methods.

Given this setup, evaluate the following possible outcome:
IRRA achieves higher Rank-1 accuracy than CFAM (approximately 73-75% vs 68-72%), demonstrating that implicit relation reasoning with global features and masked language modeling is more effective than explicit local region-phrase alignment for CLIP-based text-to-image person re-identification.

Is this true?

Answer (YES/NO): NO